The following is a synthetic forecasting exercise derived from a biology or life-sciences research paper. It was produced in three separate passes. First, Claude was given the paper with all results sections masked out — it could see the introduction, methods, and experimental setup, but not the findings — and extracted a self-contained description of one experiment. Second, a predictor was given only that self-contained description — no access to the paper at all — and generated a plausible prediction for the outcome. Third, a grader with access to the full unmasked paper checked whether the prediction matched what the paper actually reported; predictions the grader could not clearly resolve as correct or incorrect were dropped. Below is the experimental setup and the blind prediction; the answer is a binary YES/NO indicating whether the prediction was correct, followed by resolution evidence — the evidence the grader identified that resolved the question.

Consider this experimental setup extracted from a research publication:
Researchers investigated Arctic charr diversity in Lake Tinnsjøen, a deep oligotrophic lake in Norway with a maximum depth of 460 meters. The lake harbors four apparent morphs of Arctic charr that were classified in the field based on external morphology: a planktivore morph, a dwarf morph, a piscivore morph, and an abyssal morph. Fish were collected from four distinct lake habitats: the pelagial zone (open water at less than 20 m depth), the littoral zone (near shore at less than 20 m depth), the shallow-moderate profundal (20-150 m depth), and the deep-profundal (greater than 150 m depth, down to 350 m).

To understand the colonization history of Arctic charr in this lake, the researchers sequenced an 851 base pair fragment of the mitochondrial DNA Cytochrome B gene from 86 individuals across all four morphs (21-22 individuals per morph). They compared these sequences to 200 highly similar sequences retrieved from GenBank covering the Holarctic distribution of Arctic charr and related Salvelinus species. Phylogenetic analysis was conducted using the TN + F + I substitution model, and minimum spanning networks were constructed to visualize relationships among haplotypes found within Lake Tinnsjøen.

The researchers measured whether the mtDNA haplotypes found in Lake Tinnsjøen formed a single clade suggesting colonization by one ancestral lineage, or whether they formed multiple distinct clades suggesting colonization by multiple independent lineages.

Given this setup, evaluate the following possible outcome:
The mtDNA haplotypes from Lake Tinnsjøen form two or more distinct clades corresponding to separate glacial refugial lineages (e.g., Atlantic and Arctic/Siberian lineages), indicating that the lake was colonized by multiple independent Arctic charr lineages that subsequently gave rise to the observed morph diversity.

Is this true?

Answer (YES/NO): NO